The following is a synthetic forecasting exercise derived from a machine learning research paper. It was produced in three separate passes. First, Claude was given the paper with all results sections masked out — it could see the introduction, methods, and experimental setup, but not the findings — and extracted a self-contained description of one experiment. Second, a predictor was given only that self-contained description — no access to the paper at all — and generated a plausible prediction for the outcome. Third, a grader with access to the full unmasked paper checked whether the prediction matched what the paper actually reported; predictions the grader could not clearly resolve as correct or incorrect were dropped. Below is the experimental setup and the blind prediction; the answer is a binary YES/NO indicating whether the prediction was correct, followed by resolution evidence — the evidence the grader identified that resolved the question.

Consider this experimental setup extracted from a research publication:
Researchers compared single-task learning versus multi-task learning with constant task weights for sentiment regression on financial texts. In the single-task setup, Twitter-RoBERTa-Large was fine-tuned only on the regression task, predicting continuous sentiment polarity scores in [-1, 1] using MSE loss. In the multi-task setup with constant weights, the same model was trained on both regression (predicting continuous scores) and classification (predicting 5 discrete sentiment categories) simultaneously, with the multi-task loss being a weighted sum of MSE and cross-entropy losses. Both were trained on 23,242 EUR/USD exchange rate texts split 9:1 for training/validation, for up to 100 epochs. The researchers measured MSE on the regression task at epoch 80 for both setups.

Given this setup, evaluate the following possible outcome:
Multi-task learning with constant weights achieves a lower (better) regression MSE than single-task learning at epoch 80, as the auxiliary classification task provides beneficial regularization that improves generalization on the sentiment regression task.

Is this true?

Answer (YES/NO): NO